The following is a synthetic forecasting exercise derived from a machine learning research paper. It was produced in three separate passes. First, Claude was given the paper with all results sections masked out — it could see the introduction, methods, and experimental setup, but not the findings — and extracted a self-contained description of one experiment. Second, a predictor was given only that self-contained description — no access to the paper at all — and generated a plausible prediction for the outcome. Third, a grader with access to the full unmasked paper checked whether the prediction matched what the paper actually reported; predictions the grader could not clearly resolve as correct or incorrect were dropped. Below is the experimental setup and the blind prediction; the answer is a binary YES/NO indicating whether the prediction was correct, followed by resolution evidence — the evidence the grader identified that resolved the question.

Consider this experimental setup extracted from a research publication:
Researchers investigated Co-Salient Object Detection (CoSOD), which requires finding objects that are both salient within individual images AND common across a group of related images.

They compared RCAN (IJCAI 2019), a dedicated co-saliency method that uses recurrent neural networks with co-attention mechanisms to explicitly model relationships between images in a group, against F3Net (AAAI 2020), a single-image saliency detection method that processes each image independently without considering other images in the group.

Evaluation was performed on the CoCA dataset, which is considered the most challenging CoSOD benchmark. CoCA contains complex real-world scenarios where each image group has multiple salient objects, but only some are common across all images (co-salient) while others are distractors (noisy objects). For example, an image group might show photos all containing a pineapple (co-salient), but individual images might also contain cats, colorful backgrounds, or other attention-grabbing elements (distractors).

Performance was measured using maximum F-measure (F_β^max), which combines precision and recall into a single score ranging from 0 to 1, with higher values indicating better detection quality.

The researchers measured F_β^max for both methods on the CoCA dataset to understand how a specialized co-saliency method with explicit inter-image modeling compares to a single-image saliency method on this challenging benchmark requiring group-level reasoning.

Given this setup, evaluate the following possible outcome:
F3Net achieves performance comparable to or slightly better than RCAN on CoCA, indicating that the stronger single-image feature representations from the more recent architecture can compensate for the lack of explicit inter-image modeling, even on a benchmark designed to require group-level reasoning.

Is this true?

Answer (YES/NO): YES